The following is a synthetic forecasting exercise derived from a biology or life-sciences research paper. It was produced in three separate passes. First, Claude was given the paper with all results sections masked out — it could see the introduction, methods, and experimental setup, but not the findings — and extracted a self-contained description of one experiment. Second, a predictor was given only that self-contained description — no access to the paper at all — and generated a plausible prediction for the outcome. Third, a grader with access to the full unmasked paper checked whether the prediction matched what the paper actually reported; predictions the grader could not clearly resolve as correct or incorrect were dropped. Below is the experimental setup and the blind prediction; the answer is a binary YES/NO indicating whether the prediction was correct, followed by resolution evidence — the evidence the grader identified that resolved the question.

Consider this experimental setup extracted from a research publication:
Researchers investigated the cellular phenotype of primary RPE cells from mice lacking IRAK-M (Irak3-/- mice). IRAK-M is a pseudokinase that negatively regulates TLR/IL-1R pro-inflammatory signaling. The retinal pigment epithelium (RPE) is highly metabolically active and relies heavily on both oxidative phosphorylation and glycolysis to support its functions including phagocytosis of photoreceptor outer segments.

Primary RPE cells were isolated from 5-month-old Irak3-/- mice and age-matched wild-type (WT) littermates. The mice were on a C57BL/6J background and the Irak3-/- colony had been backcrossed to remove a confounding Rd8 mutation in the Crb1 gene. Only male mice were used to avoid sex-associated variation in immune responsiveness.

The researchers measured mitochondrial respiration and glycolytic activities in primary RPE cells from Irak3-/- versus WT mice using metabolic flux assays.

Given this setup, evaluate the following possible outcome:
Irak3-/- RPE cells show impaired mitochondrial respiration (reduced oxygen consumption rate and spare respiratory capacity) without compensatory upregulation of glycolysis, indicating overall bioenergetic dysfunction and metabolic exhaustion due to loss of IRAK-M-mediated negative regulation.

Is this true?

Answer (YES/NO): YES